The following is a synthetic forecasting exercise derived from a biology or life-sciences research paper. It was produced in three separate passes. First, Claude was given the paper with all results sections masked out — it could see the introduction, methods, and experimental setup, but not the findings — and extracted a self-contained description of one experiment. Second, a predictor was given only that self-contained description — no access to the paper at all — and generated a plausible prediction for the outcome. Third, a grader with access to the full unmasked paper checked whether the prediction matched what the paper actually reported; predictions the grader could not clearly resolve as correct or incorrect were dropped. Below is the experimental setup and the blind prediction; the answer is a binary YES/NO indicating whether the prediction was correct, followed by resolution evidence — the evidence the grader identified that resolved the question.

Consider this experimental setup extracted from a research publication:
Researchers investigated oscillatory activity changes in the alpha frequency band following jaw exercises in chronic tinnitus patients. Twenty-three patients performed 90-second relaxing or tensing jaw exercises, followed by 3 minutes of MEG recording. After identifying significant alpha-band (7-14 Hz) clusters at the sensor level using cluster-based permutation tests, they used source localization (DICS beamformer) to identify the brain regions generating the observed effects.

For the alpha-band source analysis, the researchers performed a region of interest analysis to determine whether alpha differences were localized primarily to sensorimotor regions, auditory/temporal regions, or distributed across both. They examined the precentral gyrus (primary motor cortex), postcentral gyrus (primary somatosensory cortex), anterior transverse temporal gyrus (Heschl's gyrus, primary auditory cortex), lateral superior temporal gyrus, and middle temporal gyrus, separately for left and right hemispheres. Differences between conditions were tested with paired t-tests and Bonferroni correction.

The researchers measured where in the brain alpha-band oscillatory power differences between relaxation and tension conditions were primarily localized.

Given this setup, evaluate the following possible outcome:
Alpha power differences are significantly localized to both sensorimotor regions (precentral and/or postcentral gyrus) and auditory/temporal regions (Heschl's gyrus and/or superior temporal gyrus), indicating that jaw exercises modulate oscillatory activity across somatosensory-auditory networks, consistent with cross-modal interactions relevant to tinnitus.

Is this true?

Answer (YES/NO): NO